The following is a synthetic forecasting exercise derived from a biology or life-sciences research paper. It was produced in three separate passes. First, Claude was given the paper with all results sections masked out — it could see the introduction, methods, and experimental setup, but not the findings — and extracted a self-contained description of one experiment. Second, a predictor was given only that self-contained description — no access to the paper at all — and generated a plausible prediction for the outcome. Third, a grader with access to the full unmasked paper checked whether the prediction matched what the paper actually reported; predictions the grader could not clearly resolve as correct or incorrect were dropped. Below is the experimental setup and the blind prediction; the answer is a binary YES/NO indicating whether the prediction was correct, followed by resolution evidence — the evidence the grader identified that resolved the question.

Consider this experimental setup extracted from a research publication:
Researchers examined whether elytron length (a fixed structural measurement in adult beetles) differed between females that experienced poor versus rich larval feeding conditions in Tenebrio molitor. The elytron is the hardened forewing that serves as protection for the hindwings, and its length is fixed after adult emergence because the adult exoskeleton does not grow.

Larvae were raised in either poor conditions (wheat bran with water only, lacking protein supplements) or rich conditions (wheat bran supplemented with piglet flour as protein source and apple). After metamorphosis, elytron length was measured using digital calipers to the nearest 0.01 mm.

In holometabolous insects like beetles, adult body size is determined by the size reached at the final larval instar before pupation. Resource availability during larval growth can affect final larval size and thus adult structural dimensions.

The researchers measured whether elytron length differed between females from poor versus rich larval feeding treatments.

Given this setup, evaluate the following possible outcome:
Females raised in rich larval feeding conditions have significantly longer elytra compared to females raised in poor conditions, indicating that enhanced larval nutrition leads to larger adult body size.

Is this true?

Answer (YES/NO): NO